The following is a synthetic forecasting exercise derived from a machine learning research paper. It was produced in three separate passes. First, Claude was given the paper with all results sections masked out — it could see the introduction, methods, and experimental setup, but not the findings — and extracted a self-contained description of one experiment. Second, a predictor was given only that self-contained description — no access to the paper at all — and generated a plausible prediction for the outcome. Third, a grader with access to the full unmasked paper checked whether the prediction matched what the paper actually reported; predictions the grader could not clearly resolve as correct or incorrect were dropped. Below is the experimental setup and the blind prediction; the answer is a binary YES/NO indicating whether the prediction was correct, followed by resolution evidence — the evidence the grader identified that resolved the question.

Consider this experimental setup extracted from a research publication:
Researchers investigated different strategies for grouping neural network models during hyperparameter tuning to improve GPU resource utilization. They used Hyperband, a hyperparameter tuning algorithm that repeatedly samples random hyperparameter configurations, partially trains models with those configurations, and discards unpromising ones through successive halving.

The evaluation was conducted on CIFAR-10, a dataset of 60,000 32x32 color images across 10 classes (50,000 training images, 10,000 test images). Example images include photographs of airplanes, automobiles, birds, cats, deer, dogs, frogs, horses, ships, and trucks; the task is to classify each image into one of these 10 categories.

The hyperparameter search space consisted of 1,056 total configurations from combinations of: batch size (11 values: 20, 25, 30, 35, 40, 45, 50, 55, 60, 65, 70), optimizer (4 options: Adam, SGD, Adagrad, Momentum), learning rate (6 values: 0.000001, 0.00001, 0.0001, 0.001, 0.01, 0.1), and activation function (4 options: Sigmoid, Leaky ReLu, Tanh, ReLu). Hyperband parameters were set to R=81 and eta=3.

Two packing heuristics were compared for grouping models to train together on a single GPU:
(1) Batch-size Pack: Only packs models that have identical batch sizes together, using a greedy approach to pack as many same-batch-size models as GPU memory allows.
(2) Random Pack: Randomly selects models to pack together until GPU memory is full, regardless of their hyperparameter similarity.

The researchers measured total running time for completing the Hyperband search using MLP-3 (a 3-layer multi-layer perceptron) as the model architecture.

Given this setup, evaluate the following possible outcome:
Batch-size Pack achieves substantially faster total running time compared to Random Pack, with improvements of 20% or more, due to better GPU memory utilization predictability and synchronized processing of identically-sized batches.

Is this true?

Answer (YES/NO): NO